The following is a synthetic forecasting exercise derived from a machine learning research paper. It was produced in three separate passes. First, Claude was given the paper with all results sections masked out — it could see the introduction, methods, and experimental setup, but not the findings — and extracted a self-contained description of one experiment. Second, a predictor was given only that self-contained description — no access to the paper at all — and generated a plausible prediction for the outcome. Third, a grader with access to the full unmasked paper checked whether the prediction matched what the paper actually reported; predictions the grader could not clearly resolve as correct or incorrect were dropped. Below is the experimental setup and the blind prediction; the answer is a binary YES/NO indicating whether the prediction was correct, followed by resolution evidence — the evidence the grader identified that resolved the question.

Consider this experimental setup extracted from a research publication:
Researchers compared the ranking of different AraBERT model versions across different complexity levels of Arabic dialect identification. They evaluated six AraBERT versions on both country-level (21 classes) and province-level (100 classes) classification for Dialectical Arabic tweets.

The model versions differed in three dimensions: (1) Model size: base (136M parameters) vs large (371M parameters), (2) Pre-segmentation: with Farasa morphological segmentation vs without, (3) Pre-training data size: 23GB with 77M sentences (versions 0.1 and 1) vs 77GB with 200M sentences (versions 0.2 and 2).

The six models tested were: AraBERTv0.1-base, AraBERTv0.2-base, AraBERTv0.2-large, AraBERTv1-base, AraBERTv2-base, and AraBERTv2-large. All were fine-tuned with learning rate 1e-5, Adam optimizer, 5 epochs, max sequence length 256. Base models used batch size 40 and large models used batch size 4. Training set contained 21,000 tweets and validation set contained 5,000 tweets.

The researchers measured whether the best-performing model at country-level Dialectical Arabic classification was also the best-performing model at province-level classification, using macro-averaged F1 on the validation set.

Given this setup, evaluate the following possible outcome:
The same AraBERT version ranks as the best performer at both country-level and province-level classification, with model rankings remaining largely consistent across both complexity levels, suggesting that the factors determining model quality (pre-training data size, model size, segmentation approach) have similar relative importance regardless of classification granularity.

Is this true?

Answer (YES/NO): NO